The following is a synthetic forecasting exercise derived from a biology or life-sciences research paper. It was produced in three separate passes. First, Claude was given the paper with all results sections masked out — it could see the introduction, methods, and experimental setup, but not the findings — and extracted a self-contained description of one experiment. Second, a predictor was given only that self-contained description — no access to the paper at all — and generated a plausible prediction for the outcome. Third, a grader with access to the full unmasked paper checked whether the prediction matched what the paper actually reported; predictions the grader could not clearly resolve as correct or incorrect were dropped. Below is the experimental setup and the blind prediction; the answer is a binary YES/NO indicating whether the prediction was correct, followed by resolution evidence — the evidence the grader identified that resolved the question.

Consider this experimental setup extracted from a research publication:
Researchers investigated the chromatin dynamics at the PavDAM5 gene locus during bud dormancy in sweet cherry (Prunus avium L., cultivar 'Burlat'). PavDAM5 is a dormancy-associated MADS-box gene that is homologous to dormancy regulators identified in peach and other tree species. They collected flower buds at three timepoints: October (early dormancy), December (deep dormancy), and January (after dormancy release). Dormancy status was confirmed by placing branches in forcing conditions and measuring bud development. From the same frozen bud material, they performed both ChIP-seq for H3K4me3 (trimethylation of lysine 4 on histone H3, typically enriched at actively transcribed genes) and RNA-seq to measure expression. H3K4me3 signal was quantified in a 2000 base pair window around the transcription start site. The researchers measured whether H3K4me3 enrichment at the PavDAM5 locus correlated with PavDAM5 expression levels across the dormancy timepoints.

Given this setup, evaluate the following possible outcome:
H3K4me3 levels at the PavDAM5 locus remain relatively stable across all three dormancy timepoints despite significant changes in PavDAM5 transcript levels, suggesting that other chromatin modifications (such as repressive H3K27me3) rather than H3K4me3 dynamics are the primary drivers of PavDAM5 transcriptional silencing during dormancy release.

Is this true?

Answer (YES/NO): NO